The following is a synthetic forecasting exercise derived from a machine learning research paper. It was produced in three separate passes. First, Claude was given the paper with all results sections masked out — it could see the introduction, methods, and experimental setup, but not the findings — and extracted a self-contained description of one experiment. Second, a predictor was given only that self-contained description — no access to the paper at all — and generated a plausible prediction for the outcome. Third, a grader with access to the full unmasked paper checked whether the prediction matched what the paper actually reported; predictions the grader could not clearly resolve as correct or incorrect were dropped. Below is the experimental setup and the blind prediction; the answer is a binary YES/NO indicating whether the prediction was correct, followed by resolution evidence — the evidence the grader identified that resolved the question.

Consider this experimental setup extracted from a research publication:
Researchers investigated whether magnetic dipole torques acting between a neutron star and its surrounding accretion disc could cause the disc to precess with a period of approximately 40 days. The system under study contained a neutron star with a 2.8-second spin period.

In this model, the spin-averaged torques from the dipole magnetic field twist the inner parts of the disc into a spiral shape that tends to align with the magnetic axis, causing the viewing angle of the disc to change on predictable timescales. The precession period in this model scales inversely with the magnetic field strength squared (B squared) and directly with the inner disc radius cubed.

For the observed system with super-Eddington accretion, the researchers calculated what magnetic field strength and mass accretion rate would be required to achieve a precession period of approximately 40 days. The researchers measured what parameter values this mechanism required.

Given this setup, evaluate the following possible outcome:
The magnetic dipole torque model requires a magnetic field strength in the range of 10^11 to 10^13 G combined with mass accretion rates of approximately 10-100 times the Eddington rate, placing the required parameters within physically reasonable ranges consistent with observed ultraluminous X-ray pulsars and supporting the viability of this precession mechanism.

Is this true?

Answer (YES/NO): NO